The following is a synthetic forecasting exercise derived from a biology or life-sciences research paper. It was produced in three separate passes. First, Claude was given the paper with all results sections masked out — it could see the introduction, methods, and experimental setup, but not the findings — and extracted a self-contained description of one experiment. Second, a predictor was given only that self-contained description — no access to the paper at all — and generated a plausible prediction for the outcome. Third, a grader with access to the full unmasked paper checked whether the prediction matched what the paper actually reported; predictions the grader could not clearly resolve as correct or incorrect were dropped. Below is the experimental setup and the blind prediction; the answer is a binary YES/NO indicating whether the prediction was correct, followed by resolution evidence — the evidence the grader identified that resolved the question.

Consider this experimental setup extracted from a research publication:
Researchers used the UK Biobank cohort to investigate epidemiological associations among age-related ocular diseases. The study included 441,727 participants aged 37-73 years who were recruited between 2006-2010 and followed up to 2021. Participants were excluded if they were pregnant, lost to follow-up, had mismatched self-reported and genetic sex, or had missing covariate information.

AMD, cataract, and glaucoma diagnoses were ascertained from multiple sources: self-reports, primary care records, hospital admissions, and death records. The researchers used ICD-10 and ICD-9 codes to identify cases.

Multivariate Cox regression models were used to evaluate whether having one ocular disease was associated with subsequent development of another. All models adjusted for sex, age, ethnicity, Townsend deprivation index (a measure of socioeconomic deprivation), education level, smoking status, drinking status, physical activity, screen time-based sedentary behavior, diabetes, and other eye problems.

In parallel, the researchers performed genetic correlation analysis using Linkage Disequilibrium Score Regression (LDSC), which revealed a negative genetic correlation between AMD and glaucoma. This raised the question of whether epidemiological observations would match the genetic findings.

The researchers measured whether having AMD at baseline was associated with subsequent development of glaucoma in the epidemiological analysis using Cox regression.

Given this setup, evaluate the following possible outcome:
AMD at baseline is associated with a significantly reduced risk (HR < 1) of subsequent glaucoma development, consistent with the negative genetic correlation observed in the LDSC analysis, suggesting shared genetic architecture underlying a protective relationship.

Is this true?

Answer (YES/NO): NO